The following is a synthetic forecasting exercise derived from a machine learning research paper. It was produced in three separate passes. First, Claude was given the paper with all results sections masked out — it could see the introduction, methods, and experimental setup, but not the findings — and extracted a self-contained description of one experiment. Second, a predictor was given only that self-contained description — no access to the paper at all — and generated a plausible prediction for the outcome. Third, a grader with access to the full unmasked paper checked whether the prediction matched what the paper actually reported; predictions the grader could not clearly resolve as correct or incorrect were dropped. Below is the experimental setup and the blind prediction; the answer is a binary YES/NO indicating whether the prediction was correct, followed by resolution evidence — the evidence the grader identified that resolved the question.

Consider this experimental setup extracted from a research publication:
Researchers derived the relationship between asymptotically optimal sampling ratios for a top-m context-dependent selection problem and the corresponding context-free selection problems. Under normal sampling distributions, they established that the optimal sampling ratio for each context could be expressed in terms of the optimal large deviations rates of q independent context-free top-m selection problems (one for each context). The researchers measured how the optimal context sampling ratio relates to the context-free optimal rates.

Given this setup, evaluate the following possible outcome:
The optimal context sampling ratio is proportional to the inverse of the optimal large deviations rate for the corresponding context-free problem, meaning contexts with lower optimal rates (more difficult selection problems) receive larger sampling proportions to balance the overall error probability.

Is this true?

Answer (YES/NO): YES